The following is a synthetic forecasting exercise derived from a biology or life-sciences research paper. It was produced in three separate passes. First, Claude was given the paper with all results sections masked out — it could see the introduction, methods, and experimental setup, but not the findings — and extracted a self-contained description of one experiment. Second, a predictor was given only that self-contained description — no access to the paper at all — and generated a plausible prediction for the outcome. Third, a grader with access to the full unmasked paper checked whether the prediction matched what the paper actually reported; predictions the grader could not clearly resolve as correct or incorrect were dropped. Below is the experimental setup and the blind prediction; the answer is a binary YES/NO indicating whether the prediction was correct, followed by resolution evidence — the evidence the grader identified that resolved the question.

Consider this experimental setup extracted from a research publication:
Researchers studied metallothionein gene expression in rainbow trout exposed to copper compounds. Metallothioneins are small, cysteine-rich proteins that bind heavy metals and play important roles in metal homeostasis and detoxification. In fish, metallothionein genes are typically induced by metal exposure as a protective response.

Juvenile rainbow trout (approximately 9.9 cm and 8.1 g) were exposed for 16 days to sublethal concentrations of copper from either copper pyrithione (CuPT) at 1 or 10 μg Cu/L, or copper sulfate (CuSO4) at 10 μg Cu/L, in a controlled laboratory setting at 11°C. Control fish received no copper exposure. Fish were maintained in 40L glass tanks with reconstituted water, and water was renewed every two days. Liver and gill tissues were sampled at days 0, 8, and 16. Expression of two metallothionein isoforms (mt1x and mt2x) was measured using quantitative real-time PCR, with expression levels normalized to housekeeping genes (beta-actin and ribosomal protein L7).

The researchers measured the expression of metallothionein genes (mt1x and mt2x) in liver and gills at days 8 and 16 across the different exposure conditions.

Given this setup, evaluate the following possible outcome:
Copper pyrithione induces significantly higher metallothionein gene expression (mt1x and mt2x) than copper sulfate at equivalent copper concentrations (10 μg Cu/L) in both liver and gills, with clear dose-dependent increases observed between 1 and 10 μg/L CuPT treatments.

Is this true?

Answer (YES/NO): NO